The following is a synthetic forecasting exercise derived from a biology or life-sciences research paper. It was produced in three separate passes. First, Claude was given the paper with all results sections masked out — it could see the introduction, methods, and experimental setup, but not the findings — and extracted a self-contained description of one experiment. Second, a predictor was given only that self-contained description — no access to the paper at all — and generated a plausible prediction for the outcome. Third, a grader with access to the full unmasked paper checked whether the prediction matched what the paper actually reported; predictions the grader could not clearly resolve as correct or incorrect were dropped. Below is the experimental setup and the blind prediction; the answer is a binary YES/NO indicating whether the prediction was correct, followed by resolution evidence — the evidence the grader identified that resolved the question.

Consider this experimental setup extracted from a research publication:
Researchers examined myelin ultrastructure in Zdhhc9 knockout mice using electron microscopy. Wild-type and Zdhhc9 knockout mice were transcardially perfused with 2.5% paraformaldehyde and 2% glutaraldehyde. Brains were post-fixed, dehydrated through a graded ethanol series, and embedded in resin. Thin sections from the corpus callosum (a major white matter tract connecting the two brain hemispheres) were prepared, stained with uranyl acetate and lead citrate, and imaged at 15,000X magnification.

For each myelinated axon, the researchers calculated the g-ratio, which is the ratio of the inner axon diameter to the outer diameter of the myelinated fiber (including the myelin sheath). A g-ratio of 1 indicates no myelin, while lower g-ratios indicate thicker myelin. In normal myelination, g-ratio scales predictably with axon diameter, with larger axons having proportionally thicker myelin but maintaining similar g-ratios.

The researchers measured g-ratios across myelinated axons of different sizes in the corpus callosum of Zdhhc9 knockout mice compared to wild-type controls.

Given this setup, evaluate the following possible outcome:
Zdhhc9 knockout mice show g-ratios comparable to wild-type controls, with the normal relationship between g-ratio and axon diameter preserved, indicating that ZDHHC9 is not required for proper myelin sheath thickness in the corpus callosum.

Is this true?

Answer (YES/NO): NO